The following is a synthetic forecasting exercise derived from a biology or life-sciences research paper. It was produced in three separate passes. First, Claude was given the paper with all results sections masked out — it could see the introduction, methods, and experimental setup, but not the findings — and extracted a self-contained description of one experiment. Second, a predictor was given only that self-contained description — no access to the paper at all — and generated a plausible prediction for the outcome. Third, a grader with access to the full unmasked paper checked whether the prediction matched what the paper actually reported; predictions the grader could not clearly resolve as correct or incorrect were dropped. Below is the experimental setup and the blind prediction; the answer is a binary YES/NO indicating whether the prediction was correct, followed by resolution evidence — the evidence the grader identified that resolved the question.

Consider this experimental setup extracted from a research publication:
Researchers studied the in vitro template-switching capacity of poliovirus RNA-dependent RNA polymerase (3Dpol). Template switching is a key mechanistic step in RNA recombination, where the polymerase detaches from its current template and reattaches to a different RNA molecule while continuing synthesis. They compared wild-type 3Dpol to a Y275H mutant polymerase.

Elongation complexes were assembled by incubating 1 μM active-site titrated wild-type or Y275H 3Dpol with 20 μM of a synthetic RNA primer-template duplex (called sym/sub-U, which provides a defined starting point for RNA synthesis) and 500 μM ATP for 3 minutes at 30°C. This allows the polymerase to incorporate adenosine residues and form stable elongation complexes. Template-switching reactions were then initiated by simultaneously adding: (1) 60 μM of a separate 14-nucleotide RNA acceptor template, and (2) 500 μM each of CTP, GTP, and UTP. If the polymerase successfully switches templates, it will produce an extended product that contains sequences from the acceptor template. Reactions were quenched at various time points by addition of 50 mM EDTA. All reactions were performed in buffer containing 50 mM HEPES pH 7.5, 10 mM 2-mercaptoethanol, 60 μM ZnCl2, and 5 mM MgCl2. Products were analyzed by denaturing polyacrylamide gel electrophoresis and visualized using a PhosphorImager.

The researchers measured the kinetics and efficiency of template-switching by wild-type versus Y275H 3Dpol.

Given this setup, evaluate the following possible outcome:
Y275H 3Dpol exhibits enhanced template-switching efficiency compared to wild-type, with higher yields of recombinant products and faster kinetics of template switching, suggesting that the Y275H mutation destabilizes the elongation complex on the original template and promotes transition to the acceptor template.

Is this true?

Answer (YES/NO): NO